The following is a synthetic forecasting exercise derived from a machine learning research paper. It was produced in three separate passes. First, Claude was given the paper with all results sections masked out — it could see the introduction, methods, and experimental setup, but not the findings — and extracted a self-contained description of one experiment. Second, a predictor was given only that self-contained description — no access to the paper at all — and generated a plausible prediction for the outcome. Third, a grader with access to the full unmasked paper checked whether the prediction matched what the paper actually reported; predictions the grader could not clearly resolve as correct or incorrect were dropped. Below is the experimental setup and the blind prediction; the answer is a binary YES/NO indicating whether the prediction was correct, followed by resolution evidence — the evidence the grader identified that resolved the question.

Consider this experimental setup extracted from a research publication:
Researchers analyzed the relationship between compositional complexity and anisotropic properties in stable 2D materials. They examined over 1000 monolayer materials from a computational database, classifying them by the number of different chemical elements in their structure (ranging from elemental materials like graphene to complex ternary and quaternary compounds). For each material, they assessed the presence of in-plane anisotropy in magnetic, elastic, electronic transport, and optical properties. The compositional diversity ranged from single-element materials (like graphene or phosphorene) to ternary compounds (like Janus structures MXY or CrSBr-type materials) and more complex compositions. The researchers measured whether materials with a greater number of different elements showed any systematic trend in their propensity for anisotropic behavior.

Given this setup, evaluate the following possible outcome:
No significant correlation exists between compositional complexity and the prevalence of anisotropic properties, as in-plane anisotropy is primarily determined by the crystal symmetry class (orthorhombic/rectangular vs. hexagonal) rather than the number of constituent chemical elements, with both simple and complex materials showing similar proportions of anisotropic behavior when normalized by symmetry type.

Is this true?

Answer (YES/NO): NO